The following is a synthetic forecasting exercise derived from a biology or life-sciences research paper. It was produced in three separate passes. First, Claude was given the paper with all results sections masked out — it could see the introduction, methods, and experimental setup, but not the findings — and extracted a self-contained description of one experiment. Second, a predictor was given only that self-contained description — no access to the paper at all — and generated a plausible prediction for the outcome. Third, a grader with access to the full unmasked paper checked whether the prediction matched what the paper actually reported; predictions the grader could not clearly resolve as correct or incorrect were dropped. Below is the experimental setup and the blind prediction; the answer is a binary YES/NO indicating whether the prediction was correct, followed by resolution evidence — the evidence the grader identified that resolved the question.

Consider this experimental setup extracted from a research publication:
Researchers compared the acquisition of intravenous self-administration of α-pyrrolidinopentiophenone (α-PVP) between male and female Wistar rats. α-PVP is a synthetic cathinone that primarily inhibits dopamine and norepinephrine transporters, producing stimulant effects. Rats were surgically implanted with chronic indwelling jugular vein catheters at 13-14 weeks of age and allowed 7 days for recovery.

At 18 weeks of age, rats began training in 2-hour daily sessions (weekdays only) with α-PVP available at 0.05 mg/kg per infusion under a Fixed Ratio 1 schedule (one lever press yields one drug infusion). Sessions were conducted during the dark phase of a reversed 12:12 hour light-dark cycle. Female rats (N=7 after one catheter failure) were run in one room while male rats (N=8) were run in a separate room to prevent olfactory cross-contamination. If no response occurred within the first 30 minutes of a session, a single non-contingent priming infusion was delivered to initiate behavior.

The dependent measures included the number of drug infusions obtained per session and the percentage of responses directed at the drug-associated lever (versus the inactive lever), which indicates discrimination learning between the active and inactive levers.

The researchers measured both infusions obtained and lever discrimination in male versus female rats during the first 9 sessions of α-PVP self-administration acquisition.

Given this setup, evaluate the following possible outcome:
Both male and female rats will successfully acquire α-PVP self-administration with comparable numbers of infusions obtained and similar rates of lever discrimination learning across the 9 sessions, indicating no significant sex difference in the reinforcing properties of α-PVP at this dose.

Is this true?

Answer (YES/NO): YES